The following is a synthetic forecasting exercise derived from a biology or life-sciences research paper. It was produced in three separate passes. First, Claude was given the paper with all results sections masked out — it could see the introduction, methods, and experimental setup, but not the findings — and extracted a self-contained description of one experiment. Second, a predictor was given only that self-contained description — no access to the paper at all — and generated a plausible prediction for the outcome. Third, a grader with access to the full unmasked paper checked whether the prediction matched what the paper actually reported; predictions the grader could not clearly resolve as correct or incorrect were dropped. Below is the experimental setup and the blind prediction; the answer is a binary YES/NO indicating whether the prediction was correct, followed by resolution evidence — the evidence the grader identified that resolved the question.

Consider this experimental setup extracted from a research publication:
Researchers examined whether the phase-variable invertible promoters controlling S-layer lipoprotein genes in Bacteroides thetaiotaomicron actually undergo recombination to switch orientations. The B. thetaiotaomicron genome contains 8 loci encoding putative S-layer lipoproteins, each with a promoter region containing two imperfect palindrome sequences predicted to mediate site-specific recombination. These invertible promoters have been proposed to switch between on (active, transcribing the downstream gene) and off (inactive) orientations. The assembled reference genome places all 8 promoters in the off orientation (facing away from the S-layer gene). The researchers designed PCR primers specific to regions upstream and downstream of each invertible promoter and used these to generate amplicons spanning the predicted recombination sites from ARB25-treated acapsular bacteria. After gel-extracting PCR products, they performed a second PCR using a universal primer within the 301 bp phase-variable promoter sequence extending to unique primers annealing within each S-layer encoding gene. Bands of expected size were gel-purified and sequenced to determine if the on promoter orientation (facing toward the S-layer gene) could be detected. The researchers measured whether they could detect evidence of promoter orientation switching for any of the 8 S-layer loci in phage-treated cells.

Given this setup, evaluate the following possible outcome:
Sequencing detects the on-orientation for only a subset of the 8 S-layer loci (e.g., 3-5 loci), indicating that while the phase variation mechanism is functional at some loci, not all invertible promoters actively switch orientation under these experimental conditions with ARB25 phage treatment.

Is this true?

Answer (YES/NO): NO